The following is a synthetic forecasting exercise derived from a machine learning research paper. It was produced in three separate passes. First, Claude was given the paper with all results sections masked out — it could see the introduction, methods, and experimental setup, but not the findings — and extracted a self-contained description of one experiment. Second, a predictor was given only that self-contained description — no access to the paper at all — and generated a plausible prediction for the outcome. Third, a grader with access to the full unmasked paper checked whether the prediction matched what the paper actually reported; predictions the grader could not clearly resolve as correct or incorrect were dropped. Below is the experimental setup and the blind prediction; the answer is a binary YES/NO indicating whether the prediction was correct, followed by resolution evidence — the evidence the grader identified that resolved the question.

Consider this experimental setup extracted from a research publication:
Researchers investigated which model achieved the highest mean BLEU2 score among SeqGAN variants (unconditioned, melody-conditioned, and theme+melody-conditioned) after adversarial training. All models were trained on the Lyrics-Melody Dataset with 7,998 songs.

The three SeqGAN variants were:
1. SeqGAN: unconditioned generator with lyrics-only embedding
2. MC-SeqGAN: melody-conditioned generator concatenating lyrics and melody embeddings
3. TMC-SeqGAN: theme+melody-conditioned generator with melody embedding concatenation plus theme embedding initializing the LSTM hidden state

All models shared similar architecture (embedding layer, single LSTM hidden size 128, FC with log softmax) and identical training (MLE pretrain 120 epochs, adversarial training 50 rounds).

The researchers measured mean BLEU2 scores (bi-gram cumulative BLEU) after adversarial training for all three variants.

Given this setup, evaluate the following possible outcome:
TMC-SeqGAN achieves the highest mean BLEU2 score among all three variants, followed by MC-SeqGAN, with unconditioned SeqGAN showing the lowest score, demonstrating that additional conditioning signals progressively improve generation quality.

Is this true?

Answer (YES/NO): NO